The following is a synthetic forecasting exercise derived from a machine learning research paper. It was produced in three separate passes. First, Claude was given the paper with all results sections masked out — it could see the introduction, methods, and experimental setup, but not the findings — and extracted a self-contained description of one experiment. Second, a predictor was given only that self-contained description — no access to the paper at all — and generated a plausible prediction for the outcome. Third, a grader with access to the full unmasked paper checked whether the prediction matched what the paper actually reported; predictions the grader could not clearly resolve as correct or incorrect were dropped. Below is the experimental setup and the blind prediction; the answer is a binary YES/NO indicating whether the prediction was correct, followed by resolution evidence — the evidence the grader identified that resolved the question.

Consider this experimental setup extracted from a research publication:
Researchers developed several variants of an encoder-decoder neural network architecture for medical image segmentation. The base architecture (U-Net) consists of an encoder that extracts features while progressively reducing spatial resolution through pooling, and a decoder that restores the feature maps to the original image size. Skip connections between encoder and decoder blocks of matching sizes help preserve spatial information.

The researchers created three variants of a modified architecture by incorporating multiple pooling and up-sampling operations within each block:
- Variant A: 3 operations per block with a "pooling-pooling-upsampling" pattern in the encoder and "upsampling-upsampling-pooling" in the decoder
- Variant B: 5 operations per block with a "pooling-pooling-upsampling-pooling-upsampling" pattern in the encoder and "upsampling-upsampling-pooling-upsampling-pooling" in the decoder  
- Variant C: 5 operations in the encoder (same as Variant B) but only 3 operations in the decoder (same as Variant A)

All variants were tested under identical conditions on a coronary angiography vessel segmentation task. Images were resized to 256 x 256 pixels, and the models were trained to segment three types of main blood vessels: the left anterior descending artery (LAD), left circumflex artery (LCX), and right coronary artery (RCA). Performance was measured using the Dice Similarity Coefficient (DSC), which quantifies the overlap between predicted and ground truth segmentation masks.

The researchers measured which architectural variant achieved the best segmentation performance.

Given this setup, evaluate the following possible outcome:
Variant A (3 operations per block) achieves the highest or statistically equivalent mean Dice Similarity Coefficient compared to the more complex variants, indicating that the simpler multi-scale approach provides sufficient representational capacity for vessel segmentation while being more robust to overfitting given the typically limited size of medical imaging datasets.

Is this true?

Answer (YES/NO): NO